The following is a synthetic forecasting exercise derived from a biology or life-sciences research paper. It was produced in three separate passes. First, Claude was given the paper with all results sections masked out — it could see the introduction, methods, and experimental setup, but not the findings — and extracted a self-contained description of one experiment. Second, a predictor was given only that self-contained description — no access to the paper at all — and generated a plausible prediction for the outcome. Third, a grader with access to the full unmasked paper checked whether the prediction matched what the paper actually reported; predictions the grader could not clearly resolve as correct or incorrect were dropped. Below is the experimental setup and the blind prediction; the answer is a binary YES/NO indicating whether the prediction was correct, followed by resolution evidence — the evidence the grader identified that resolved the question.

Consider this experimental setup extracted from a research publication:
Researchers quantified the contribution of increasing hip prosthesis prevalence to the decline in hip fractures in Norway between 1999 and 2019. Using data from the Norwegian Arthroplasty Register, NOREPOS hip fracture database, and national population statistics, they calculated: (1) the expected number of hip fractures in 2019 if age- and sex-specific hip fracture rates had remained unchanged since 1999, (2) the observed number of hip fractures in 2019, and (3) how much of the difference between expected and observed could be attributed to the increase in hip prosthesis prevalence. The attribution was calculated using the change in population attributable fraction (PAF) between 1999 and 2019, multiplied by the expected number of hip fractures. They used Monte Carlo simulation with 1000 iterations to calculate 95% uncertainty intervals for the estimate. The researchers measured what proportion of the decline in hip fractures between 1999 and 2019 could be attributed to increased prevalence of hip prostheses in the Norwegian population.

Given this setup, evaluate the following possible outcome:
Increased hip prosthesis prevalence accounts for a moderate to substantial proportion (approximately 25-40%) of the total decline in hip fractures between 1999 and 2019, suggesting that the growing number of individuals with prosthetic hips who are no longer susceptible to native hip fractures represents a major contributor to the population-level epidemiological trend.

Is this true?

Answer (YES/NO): NO